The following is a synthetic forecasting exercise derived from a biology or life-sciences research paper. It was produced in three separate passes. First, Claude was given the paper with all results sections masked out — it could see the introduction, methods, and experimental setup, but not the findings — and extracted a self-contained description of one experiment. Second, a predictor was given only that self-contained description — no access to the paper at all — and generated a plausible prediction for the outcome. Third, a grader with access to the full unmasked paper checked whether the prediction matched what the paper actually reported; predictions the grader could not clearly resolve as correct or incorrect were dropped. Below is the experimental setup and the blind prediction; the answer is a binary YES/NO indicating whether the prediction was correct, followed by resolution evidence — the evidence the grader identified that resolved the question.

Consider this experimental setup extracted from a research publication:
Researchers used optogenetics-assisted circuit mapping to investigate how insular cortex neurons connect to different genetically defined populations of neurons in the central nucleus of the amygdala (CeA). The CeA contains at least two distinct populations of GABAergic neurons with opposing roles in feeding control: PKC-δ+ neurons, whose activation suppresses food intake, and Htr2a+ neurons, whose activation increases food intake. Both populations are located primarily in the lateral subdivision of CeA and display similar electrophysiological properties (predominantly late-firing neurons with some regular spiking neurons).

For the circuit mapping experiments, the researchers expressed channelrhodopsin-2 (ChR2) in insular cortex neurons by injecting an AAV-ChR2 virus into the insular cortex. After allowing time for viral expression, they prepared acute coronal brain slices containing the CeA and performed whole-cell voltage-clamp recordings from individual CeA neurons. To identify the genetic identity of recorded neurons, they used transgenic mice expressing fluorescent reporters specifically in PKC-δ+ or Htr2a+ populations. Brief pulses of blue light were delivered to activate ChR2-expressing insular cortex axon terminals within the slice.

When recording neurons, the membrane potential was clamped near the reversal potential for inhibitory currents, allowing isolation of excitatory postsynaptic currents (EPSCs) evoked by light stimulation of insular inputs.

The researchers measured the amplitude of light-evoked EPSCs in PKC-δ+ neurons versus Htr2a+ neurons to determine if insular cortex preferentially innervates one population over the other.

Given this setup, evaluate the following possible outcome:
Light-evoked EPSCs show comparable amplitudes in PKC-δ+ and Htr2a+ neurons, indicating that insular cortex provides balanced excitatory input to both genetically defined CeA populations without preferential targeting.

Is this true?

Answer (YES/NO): YES